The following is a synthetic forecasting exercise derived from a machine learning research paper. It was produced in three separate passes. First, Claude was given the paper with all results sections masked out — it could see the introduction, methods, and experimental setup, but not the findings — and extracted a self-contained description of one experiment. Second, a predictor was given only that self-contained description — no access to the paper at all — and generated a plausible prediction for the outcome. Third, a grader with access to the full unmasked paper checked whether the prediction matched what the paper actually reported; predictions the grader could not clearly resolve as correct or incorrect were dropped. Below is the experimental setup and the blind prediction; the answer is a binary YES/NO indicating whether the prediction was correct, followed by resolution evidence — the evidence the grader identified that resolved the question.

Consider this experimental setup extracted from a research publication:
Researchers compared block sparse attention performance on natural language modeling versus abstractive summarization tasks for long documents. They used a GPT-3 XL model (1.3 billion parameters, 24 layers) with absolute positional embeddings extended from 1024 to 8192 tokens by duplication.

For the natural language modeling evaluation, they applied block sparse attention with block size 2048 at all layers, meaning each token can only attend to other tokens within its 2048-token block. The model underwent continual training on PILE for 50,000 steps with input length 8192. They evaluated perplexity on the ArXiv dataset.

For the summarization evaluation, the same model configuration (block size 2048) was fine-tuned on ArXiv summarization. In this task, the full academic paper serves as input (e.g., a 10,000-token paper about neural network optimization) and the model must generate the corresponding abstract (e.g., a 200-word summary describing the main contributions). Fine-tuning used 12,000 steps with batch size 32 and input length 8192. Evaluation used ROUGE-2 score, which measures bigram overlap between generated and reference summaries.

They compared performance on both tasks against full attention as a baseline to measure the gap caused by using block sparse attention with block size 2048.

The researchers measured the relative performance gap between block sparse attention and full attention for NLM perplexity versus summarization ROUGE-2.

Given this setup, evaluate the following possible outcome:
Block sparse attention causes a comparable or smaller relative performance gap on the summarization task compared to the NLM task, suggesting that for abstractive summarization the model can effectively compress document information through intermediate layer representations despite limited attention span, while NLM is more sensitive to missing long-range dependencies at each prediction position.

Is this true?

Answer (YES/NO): NO